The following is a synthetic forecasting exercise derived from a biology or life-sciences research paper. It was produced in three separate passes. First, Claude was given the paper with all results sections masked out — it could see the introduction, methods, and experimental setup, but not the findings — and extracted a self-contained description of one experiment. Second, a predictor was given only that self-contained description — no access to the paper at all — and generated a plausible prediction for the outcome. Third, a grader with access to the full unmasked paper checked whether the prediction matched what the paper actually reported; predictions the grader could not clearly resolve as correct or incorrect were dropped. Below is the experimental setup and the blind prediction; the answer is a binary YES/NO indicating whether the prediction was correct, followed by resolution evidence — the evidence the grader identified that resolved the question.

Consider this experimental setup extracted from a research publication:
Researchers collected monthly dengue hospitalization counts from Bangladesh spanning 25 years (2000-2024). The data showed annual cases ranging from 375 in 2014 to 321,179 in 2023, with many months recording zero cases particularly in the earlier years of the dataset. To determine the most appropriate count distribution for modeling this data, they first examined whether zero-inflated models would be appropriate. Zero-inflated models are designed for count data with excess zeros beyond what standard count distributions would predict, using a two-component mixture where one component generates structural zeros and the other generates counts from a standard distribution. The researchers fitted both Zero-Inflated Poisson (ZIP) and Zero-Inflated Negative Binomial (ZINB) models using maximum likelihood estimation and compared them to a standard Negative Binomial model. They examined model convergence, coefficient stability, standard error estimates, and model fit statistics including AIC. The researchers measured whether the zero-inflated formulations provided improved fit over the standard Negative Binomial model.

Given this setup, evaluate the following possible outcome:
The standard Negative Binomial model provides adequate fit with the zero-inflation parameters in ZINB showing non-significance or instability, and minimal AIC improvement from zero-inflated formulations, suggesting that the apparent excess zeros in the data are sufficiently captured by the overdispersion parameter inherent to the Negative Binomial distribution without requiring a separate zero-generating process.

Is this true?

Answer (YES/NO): YES